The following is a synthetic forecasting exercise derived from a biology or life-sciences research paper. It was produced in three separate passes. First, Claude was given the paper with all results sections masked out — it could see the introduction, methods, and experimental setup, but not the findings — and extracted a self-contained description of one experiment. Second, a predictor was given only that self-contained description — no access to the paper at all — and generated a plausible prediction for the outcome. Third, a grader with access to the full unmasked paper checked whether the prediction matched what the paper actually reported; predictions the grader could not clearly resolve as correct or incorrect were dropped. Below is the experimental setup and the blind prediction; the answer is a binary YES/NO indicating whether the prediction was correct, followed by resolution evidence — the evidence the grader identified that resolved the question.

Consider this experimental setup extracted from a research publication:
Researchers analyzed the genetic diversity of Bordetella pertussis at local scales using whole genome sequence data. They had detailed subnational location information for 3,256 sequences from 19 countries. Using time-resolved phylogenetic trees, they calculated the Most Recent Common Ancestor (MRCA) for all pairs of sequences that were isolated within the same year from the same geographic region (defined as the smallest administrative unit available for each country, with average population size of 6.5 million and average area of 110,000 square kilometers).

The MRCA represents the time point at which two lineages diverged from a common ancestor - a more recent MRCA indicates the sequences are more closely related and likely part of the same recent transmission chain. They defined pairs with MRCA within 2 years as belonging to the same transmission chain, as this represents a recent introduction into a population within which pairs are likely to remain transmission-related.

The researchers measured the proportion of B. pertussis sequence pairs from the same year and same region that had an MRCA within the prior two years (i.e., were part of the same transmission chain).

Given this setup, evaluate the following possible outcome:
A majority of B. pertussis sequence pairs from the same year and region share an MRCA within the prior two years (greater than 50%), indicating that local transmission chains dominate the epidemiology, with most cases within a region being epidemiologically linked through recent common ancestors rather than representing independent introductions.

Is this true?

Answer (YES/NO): NO